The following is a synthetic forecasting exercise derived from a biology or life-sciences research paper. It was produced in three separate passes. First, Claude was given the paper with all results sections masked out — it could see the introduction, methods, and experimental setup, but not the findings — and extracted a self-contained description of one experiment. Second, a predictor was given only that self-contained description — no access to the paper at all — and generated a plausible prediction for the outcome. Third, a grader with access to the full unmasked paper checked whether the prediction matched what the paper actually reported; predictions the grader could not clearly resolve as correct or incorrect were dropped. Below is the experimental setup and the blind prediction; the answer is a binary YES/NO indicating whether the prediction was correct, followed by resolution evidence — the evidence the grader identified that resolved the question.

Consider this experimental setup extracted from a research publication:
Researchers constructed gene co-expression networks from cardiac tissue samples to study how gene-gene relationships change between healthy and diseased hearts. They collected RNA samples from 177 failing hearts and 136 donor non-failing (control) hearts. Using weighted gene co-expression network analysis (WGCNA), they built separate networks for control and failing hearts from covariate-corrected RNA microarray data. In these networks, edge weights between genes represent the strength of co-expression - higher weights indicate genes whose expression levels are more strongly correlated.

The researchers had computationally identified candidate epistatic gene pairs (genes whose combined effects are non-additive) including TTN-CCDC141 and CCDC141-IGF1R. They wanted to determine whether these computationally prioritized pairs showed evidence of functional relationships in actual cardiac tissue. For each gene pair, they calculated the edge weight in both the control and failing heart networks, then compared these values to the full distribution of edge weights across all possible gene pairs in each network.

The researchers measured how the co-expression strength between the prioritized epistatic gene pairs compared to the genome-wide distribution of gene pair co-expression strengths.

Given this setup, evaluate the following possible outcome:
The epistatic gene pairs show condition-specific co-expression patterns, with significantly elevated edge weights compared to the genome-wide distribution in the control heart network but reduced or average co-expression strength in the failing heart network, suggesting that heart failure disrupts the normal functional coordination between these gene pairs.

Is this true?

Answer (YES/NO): NO